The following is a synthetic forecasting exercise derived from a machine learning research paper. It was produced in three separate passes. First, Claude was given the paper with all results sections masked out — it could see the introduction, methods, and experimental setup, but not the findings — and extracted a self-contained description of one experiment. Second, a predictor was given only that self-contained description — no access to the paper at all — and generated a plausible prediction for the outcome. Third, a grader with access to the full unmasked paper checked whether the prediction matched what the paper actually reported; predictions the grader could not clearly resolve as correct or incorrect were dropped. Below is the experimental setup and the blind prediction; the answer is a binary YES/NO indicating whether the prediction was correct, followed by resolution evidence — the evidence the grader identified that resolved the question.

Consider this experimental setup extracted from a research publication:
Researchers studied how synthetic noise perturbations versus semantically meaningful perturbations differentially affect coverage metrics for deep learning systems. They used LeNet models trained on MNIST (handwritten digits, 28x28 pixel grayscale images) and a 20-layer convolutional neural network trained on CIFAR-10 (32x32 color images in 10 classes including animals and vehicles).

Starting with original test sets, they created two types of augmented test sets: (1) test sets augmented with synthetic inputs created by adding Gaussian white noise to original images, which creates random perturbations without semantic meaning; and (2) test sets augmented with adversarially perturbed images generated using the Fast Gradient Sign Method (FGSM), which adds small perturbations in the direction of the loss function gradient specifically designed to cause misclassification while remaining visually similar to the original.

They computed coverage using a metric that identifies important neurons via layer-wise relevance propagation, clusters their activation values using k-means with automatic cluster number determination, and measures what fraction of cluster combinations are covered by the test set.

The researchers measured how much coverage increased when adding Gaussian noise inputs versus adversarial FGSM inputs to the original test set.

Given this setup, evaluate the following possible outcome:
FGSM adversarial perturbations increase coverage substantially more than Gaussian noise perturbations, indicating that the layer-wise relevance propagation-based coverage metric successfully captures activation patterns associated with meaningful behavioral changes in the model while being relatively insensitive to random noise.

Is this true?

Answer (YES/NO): YES